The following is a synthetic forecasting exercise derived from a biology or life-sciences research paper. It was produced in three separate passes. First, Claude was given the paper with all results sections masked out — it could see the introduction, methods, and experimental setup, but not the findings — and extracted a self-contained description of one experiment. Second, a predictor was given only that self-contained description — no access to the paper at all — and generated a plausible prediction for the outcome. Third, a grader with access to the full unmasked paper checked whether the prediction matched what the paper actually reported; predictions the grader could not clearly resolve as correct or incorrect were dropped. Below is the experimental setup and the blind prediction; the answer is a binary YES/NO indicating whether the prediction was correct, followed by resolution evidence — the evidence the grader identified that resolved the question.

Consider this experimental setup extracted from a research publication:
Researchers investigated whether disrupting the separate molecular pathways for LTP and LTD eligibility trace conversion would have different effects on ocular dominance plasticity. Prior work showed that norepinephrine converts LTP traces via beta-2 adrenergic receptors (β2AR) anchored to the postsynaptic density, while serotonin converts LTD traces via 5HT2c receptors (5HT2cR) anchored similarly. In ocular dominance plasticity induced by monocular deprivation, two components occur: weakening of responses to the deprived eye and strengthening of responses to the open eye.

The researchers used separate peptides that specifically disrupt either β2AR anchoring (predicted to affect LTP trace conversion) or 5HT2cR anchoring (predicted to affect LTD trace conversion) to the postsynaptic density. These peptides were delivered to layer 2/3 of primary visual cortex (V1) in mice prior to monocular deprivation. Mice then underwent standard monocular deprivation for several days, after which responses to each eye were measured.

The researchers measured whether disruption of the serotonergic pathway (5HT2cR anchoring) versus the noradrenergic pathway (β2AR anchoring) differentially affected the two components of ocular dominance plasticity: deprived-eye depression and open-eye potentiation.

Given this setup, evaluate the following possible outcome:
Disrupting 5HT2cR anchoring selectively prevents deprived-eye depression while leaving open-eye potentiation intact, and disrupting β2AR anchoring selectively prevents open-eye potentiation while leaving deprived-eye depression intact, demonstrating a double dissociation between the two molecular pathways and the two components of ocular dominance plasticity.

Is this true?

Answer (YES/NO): YES